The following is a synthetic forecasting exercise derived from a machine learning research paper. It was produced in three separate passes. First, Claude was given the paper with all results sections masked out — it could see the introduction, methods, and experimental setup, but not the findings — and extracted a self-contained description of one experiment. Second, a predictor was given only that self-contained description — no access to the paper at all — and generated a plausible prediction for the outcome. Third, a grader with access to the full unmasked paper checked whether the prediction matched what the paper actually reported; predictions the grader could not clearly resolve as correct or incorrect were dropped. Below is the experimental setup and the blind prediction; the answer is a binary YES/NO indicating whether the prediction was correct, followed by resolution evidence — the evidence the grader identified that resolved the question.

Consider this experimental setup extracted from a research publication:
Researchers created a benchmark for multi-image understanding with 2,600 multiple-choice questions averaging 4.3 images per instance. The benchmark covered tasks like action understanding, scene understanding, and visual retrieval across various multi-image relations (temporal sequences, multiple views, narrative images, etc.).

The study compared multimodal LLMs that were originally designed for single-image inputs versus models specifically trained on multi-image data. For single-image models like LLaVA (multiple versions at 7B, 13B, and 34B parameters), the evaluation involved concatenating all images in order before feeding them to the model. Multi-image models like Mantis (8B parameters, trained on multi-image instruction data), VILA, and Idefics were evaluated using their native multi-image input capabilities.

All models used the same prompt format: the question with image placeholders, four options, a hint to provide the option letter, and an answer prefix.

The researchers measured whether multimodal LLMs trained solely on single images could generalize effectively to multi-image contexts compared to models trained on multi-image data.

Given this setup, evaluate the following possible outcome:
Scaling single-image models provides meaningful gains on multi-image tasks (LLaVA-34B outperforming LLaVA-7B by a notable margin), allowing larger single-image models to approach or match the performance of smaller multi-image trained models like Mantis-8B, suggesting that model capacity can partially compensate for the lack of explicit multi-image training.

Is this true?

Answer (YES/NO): NO